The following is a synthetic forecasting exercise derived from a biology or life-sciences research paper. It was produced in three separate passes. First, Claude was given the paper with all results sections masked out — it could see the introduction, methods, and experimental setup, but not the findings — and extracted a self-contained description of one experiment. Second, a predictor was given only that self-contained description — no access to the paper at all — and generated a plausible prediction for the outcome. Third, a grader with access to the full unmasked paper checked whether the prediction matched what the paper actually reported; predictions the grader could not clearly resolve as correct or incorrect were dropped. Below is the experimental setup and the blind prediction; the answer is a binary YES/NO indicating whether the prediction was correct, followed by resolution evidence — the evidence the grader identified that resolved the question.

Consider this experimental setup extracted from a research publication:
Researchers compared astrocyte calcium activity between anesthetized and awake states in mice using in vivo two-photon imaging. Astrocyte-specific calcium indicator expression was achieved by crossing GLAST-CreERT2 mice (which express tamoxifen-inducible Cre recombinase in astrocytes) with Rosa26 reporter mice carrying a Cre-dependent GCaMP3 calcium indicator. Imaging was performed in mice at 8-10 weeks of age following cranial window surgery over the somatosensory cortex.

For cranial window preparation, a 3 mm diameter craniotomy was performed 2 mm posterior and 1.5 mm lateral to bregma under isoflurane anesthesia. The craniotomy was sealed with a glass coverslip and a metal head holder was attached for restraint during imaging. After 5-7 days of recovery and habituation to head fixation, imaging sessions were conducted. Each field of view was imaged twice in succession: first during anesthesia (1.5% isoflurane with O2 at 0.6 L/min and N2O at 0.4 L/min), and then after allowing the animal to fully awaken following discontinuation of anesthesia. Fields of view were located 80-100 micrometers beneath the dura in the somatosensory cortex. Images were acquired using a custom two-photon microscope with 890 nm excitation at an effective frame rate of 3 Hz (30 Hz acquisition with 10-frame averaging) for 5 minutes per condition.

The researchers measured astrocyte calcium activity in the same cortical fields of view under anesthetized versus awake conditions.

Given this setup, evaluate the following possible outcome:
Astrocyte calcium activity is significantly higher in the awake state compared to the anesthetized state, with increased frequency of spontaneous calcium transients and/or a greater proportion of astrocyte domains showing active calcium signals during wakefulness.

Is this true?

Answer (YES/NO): YES